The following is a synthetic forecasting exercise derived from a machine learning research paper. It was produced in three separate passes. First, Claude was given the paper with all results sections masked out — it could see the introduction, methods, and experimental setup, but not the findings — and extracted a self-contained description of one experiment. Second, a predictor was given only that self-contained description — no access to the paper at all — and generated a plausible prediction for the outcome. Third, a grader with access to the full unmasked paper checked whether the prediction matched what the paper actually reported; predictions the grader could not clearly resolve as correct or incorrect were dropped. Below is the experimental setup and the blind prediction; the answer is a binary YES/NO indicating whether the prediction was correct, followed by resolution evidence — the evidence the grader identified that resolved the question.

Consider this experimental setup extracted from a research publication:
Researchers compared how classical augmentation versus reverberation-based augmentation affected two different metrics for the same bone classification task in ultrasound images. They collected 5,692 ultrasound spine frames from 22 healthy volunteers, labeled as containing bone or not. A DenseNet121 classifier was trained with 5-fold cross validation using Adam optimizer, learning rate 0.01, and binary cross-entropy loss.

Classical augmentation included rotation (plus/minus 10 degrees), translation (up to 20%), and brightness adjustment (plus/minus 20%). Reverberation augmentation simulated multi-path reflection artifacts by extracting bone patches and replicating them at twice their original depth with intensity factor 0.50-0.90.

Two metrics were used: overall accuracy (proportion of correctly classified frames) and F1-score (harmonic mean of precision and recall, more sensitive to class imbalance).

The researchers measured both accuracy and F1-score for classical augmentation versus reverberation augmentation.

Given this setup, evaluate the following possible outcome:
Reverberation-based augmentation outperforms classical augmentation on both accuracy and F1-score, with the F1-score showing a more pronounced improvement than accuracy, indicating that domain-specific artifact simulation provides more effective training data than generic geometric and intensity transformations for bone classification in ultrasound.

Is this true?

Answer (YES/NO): NO